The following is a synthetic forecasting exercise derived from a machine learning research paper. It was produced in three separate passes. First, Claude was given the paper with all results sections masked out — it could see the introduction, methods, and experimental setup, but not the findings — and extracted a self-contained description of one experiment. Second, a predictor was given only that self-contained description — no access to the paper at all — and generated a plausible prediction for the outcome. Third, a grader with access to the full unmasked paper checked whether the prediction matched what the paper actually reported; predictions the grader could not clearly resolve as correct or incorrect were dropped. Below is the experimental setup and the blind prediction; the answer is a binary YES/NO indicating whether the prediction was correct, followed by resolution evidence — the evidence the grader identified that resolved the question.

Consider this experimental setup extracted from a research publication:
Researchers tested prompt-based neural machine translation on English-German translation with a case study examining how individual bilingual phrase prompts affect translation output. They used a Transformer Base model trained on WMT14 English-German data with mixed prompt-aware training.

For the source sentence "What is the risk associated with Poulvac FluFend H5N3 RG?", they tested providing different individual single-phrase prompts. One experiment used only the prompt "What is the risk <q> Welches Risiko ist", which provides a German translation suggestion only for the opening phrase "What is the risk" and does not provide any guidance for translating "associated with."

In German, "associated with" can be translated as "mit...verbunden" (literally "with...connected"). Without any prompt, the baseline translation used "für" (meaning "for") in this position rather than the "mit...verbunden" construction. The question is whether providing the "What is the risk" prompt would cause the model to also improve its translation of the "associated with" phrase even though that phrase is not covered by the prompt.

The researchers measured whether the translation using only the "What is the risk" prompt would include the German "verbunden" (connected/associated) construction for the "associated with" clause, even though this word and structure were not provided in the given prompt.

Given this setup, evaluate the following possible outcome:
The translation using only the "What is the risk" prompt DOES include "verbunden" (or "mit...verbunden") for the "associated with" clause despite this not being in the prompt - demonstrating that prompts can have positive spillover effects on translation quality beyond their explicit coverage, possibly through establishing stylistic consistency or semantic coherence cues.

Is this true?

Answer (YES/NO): YES